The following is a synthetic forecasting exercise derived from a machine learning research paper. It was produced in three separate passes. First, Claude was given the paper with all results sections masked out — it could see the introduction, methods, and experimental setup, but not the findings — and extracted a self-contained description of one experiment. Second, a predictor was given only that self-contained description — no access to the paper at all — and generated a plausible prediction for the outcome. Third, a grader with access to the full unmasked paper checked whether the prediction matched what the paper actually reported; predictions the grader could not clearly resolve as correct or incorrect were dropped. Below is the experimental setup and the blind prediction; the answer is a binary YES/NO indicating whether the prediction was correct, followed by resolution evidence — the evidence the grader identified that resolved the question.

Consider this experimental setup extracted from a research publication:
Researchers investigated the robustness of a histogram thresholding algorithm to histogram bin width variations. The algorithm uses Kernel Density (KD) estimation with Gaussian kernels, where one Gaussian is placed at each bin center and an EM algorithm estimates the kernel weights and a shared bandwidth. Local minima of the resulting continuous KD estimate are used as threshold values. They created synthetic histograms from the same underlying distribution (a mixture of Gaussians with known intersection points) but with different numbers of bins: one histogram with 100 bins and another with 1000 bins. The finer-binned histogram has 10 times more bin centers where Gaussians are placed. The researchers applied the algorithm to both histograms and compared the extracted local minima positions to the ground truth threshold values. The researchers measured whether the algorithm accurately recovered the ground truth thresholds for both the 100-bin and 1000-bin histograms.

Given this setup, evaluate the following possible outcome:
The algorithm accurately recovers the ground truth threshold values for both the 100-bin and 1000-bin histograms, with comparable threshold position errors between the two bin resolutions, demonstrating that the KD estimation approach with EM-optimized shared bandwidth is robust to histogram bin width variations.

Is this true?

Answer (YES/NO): NO